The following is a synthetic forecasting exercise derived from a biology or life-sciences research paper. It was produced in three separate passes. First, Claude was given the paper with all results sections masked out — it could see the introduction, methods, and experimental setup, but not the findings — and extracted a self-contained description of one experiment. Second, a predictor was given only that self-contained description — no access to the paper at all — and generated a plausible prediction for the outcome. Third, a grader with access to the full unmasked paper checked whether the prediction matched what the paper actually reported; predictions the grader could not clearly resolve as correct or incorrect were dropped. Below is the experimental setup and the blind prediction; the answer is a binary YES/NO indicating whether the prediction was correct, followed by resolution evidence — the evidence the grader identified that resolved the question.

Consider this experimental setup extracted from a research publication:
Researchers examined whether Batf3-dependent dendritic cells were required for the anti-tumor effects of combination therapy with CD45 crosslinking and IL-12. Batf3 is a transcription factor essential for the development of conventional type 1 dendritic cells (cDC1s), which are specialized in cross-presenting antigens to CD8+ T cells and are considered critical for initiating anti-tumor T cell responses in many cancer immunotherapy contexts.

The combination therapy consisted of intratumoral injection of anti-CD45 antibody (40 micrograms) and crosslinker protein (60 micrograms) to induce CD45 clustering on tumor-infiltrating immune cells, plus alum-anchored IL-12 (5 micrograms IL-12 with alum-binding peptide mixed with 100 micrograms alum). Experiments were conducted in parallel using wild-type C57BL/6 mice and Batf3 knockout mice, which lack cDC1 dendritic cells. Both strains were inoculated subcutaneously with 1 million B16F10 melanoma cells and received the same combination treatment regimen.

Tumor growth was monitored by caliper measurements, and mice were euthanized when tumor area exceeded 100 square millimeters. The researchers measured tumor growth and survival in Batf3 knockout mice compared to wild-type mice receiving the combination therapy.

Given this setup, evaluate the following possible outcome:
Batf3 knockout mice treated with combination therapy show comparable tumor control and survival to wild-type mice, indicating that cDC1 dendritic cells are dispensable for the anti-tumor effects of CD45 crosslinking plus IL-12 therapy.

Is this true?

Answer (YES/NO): NO